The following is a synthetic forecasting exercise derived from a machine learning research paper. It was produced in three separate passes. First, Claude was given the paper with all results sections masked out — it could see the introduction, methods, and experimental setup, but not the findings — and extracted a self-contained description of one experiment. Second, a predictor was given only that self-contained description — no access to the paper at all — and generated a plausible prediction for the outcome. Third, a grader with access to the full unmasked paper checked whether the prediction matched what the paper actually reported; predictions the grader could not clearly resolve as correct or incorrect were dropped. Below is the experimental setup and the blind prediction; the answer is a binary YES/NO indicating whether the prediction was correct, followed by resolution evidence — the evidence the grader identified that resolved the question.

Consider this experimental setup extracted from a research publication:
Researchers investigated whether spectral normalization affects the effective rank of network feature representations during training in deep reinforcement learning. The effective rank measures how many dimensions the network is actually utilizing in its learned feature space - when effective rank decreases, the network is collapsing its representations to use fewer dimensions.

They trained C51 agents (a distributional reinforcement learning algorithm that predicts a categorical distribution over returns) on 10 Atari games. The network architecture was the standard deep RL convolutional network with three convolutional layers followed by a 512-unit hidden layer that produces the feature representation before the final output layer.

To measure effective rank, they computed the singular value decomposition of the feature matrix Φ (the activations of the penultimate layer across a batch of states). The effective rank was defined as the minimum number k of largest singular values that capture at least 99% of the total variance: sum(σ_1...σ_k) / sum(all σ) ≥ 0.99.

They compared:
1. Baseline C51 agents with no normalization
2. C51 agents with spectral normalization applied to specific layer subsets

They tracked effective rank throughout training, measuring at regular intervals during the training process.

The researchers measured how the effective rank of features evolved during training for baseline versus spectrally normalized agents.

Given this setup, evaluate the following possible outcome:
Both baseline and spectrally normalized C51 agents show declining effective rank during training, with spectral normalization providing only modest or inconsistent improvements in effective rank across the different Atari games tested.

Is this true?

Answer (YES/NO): NO